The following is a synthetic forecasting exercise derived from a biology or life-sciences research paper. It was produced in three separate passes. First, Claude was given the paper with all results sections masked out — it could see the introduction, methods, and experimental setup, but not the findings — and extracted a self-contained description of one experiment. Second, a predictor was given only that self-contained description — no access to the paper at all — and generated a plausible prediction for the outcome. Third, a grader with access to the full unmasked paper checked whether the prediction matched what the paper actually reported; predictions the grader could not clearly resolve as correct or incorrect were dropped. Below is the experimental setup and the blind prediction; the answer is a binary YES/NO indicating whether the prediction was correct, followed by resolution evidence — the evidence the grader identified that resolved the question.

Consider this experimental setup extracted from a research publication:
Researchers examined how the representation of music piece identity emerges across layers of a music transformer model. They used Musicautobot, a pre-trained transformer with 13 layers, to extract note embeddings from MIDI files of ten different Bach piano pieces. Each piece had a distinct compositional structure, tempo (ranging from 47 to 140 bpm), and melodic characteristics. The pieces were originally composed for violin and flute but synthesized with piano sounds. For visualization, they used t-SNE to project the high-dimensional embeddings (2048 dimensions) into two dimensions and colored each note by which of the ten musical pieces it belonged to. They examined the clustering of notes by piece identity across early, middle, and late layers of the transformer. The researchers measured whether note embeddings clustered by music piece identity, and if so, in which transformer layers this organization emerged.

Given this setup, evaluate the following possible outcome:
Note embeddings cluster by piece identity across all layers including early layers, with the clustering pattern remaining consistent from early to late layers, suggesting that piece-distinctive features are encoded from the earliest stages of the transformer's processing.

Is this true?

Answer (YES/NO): NO